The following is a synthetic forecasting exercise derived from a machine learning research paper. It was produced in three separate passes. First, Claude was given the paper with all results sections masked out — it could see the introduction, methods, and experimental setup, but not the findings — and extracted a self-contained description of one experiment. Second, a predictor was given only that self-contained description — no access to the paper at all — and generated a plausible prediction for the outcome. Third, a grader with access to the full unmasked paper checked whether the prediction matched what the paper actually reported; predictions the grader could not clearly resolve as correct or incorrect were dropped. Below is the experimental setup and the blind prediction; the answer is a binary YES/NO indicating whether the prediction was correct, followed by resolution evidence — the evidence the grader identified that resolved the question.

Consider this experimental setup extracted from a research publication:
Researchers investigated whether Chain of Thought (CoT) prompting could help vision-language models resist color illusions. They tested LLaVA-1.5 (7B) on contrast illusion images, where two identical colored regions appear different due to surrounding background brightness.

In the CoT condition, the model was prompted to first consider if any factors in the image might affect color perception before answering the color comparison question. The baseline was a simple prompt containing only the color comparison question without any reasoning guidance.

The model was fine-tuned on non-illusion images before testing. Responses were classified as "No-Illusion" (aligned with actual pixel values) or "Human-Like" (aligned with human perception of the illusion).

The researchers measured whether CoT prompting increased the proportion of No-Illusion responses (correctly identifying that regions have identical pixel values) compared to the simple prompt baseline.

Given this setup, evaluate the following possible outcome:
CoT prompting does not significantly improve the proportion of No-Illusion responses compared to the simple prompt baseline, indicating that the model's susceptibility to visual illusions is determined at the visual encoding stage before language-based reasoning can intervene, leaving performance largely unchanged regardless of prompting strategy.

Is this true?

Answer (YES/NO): NO